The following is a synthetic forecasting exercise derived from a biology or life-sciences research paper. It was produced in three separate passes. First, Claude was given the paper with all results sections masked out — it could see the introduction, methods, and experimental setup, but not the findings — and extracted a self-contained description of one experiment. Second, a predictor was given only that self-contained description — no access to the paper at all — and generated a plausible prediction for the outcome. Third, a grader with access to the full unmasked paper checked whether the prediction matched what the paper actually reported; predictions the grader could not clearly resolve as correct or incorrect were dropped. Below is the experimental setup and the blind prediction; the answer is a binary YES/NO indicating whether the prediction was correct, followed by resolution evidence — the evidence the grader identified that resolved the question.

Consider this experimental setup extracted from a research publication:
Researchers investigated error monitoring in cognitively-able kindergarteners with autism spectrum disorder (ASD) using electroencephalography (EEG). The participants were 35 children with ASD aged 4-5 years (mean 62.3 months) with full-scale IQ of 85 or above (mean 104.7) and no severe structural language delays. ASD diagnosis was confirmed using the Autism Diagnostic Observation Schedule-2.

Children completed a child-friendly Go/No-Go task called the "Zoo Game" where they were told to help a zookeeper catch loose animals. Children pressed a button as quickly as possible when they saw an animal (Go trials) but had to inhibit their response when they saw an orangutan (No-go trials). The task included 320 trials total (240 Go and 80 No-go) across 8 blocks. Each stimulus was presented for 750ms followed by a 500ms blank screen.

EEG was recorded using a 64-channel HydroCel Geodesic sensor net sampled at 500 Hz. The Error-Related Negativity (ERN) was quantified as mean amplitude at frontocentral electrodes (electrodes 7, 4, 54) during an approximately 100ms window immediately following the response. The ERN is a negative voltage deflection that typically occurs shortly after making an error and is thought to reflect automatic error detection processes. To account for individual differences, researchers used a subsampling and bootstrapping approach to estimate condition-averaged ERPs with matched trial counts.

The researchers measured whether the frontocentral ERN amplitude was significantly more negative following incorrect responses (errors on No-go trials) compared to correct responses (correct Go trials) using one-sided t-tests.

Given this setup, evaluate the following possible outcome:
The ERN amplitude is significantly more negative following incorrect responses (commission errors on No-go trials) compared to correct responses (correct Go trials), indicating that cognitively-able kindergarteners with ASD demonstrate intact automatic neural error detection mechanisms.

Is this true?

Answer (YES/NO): YES